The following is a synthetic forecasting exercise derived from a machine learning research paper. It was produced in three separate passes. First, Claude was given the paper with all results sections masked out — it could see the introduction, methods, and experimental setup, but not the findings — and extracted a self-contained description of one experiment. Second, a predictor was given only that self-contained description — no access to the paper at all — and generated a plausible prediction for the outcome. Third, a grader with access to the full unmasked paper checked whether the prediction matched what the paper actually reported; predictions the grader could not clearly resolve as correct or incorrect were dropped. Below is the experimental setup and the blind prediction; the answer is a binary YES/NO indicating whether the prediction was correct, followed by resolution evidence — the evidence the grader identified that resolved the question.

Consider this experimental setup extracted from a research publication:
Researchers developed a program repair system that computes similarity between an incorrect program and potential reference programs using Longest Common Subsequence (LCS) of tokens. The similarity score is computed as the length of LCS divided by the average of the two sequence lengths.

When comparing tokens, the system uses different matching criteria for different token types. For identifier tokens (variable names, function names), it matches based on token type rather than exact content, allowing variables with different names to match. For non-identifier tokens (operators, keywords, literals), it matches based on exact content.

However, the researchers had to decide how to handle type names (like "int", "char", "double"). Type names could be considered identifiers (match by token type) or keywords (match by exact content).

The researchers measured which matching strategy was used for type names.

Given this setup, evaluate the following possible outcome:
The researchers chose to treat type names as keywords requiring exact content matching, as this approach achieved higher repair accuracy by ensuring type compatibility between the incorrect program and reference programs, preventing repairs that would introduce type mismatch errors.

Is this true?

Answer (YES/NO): NO